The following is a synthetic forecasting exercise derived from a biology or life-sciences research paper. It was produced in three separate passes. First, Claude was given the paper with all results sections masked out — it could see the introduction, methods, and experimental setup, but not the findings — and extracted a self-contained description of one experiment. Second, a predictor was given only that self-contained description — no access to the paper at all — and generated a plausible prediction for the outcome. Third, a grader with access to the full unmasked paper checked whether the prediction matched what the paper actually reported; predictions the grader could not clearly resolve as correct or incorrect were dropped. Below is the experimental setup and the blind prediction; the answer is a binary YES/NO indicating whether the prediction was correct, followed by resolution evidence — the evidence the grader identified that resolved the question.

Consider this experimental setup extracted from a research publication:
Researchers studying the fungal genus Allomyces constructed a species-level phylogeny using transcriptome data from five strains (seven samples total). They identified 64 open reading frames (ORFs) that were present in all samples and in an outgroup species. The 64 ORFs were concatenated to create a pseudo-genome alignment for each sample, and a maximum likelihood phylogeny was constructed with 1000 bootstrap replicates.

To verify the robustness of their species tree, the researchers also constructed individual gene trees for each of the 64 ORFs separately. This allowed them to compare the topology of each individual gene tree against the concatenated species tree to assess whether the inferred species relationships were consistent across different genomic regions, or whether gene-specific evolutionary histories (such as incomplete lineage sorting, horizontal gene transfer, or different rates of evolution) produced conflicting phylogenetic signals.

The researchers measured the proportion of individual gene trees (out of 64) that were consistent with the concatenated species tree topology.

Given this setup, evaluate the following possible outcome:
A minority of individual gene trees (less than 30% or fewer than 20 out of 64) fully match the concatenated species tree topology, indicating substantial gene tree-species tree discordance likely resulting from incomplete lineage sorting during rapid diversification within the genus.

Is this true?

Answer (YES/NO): NO